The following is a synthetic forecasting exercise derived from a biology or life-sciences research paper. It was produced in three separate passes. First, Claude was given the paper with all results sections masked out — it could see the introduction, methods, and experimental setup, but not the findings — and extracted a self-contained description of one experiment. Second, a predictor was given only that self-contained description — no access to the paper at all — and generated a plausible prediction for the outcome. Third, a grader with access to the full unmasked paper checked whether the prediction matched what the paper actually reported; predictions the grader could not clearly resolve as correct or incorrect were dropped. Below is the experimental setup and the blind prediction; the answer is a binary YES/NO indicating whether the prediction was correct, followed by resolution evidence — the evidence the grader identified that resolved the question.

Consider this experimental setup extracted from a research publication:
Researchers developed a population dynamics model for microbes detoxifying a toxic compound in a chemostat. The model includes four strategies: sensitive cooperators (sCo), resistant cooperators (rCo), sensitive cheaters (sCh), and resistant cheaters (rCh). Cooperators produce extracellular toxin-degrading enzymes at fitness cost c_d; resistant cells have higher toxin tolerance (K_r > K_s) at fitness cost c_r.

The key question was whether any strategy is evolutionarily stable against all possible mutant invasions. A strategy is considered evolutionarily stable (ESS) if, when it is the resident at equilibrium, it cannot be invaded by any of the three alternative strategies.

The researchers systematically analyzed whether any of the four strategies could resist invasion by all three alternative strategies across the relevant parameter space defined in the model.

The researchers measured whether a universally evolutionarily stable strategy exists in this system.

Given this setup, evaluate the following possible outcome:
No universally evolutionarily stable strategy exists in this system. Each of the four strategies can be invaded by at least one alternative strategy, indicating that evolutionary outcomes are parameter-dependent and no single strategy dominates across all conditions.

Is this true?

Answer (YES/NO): YES